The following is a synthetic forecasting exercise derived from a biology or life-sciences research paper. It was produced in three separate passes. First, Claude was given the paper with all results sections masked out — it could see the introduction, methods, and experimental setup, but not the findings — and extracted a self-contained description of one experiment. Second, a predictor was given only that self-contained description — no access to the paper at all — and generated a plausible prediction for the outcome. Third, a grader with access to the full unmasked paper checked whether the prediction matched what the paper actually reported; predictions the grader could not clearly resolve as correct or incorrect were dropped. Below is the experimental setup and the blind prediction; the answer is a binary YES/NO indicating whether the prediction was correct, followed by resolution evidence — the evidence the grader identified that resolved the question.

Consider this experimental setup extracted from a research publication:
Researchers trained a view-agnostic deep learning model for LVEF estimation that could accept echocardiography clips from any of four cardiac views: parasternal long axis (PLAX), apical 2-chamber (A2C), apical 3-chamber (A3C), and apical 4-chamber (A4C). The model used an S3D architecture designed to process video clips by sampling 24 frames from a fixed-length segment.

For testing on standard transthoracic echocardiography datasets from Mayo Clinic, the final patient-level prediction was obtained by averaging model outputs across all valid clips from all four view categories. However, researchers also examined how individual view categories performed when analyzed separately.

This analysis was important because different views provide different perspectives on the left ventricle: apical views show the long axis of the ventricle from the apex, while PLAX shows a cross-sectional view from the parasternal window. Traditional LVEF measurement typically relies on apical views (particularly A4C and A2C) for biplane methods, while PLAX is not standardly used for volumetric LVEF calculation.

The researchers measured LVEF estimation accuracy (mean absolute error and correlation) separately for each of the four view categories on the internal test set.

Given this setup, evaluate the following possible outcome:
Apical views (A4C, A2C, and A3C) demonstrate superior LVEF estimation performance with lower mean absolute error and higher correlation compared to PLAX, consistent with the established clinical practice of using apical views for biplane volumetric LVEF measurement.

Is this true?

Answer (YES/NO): NO